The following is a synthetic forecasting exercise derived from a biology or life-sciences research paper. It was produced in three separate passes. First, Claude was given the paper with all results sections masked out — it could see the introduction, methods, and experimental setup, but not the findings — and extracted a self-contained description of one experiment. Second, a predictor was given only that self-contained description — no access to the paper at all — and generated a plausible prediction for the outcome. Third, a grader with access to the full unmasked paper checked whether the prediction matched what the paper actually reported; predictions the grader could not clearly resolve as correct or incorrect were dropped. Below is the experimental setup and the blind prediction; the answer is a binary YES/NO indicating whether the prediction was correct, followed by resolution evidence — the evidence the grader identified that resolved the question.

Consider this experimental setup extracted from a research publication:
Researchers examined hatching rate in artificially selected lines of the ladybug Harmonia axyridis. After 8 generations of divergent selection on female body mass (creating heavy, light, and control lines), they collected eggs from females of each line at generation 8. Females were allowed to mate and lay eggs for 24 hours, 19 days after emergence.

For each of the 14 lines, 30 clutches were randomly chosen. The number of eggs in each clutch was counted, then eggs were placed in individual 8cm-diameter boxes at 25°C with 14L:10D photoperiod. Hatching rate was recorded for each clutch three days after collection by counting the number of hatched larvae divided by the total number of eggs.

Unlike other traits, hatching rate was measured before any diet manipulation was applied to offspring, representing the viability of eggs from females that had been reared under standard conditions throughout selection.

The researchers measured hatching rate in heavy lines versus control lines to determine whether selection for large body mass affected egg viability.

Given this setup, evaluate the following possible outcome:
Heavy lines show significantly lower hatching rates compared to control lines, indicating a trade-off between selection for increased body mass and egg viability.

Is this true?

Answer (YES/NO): NO